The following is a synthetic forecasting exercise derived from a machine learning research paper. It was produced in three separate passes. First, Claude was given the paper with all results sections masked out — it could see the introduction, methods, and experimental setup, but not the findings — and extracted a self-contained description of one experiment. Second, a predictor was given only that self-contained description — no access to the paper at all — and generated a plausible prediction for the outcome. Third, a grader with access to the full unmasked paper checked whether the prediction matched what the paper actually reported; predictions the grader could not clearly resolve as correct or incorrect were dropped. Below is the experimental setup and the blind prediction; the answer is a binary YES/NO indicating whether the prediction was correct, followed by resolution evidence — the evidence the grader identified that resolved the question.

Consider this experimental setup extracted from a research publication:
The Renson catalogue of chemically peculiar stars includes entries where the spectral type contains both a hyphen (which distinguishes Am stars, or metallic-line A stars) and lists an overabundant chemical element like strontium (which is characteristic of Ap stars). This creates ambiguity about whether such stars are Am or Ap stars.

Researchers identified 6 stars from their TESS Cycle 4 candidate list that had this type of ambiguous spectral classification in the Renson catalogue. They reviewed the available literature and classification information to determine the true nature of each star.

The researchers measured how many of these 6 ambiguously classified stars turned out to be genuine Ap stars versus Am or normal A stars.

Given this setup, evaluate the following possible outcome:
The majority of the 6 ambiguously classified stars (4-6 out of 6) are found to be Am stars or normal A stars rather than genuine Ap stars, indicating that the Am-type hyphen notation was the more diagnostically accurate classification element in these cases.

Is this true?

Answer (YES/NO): YES